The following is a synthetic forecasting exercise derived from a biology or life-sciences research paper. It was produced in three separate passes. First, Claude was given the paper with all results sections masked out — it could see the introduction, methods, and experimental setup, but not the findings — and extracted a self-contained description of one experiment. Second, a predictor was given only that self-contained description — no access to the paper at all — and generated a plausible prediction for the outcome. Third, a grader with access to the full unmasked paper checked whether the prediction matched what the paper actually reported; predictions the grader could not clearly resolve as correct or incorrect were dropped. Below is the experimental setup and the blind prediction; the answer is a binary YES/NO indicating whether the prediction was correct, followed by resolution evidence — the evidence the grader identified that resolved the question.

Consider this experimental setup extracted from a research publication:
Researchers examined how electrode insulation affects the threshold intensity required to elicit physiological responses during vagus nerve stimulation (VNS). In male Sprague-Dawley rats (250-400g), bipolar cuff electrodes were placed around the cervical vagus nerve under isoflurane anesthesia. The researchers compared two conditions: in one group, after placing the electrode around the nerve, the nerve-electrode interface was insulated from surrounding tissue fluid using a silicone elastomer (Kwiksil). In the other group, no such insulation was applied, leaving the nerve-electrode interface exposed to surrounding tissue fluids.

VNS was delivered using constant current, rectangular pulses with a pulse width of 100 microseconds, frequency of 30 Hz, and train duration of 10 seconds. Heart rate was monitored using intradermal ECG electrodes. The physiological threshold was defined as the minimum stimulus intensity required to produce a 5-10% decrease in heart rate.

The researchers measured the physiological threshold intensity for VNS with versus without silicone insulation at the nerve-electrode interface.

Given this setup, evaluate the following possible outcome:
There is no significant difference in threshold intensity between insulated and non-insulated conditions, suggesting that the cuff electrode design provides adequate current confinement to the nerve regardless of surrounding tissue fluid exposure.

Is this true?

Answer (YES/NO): NO